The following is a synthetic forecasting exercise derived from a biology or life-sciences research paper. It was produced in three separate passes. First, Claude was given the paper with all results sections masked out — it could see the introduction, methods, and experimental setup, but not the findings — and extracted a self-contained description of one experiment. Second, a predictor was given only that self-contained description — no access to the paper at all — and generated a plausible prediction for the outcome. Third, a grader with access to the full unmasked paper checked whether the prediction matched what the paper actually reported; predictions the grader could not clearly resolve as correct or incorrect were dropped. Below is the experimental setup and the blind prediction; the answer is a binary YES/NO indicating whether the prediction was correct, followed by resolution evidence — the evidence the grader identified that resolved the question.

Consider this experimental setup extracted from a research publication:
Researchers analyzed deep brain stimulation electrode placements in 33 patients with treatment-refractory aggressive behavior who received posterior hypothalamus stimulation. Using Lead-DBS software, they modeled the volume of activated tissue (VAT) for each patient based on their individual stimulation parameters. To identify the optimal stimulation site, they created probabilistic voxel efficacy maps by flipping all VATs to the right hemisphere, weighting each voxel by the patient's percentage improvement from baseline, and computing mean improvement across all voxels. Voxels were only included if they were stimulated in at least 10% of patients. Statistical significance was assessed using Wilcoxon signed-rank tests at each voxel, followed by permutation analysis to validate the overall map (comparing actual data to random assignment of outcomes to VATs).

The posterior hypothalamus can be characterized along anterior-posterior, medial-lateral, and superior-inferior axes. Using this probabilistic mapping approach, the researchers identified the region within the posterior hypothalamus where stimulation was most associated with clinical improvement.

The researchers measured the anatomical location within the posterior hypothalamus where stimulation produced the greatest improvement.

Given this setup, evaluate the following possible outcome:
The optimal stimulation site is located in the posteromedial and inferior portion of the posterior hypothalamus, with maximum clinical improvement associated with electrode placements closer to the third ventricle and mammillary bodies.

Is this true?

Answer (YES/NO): NO